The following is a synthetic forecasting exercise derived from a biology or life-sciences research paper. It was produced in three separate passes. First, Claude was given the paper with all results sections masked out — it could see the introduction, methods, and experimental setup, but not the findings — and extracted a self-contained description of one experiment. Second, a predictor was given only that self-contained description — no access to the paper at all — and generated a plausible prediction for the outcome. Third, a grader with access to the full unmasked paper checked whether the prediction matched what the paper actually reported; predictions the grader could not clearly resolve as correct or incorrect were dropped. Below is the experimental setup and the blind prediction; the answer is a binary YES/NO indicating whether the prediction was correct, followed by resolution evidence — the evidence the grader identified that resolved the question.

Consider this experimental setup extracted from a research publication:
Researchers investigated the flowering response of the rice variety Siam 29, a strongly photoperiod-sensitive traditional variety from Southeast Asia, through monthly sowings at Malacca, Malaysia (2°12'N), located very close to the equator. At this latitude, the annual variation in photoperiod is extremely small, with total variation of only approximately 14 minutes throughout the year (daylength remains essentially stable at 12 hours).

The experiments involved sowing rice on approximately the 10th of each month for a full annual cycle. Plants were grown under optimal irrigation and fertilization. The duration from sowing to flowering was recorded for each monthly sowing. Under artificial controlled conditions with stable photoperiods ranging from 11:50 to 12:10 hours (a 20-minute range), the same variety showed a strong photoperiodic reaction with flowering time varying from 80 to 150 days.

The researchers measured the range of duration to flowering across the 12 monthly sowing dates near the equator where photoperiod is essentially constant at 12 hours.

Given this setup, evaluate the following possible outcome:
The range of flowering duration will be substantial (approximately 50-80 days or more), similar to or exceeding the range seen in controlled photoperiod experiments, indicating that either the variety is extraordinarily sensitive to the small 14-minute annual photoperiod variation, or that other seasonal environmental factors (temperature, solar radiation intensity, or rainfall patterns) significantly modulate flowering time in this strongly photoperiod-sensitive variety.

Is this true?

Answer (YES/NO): NO